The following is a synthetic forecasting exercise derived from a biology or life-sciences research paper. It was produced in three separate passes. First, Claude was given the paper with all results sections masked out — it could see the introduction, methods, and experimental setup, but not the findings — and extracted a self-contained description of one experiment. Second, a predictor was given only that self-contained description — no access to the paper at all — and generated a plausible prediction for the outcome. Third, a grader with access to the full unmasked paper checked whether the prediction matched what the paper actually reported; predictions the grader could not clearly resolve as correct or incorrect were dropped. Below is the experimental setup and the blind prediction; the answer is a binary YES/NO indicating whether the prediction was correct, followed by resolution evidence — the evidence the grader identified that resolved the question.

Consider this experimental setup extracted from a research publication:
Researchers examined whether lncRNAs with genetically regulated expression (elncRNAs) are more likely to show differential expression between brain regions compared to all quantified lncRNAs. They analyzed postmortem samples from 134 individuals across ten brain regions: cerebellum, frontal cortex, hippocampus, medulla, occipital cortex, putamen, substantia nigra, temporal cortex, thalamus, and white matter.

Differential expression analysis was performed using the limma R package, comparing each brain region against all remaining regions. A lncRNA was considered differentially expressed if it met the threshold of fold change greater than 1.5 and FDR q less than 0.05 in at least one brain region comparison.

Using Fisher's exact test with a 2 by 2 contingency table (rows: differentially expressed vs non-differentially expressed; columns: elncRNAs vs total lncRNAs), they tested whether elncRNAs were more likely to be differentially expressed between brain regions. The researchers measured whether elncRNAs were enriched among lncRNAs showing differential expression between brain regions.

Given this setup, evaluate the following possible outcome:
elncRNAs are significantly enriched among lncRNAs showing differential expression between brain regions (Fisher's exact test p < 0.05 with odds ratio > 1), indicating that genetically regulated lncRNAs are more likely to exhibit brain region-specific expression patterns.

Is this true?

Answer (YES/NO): YES